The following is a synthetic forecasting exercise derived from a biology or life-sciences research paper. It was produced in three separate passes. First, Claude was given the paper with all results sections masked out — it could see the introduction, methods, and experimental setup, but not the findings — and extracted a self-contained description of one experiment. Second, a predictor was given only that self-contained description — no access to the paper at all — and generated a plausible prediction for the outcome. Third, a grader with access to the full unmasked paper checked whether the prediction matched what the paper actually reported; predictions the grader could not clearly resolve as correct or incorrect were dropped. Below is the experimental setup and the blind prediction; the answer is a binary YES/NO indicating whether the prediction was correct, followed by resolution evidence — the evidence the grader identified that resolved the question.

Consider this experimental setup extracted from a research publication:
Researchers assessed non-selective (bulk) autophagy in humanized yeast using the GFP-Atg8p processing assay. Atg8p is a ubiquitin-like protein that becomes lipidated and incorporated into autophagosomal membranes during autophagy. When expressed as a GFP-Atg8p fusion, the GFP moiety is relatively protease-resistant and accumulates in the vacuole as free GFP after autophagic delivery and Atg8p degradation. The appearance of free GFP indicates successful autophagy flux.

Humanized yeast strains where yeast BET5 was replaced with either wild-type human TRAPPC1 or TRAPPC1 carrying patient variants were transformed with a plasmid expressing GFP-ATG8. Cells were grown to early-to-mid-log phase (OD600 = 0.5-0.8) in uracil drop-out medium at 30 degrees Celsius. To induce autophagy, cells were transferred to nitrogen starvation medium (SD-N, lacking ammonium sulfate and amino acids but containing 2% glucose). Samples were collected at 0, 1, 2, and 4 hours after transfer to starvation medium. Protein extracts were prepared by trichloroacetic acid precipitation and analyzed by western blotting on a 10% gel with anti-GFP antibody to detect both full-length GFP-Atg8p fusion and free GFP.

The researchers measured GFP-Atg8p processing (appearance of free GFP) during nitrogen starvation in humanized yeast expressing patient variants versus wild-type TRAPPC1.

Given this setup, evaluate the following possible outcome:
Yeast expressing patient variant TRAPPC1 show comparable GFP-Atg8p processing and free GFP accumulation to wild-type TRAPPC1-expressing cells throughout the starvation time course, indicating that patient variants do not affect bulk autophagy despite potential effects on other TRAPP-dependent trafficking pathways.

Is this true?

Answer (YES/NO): NO